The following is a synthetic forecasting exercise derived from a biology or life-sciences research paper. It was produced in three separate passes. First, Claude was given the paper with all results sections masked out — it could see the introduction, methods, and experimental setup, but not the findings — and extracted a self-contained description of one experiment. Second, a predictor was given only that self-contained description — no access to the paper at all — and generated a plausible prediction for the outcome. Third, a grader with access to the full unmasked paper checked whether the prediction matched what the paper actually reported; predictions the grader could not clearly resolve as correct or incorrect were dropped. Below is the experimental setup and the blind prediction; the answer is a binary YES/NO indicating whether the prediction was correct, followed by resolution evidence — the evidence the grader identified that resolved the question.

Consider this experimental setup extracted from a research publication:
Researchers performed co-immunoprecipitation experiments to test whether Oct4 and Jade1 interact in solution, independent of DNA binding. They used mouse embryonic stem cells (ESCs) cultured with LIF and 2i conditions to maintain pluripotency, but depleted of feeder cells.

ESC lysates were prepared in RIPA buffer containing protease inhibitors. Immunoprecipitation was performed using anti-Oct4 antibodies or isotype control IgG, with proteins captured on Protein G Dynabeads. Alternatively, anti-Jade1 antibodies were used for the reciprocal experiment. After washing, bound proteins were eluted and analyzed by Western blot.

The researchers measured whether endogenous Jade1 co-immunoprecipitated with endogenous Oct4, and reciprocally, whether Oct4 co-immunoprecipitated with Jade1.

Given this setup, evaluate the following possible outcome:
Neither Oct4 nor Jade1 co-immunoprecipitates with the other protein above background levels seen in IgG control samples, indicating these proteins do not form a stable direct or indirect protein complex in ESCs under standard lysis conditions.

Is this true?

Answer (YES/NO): NO